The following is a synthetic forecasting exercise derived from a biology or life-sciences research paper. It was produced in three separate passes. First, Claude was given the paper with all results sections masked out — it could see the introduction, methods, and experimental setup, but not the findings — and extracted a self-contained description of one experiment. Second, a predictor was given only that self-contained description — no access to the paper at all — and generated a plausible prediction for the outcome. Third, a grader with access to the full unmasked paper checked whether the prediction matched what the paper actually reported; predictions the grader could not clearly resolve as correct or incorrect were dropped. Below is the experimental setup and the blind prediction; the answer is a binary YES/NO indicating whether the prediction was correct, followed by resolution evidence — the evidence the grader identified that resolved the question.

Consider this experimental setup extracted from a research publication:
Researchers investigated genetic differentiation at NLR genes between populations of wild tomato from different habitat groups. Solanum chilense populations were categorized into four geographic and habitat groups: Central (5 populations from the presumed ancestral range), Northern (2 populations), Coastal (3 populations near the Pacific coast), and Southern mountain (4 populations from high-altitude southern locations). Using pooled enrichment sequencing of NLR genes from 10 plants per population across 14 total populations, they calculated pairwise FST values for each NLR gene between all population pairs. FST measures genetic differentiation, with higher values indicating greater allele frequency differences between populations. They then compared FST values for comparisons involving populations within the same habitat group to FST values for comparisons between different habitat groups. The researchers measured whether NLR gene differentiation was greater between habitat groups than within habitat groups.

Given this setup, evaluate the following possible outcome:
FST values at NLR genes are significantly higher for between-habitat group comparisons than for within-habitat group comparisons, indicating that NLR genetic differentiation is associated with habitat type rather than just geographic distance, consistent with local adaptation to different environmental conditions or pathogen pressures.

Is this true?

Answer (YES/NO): NO